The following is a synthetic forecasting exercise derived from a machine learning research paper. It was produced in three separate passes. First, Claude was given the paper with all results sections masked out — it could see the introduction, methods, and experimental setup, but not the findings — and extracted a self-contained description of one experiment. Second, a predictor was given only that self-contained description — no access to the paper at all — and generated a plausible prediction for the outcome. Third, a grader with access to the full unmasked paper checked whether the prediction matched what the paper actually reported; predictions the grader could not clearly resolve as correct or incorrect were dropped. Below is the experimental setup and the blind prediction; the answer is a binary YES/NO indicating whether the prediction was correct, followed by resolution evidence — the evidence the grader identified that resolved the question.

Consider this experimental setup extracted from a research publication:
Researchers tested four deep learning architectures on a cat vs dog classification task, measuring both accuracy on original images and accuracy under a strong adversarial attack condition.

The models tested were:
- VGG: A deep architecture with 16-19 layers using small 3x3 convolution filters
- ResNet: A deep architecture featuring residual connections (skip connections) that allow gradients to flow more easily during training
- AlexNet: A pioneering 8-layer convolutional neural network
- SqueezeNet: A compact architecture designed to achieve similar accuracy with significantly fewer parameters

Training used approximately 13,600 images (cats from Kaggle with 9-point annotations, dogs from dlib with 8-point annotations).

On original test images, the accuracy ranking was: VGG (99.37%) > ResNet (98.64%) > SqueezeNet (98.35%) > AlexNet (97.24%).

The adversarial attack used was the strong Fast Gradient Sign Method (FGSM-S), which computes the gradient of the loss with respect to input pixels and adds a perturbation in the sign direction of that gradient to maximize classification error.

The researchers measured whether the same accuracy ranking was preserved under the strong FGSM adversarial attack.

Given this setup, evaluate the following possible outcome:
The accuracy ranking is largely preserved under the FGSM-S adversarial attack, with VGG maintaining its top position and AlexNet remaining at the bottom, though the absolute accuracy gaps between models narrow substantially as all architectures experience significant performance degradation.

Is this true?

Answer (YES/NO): NO